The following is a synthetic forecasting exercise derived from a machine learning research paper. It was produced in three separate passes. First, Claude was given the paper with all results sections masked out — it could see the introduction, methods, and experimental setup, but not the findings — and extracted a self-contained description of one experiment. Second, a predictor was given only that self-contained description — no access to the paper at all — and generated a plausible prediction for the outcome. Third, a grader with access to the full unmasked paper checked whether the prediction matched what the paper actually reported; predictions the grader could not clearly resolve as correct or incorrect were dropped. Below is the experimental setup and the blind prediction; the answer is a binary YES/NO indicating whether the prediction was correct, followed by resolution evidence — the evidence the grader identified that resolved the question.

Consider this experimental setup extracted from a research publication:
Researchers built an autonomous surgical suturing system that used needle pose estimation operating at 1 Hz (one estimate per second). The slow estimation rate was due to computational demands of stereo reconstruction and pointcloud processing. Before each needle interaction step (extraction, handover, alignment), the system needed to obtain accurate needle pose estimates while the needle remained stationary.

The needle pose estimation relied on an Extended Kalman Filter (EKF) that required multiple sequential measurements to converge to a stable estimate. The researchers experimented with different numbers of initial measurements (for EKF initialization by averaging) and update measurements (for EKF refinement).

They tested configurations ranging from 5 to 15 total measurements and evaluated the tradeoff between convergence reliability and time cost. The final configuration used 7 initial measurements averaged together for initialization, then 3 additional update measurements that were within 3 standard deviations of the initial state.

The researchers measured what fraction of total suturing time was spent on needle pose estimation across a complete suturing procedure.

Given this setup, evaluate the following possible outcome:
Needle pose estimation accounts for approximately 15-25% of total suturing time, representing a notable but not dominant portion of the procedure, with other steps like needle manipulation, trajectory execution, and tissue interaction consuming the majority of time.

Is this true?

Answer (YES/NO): NO